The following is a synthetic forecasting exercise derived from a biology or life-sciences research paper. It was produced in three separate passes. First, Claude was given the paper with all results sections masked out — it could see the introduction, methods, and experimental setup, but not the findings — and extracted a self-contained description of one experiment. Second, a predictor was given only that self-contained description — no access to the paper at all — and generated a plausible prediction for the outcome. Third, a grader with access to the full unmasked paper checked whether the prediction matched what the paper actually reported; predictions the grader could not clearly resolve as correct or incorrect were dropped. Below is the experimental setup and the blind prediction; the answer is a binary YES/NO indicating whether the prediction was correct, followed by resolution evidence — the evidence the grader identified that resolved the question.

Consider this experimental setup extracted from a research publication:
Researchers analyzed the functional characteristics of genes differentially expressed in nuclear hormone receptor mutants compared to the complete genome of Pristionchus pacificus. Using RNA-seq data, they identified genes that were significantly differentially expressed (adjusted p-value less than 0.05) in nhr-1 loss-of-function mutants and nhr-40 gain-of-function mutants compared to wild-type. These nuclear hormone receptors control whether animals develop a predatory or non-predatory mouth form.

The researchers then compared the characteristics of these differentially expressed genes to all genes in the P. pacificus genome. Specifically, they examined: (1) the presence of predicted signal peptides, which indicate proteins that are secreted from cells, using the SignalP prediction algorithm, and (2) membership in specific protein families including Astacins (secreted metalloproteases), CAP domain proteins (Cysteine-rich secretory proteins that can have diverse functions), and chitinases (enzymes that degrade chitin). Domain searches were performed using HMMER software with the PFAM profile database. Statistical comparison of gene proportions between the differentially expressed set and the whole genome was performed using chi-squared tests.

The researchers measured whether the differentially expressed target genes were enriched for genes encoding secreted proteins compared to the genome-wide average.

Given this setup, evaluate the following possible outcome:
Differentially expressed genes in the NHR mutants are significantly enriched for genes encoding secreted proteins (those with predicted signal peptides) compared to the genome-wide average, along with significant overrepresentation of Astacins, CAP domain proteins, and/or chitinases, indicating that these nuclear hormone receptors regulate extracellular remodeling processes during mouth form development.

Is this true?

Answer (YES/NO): YES